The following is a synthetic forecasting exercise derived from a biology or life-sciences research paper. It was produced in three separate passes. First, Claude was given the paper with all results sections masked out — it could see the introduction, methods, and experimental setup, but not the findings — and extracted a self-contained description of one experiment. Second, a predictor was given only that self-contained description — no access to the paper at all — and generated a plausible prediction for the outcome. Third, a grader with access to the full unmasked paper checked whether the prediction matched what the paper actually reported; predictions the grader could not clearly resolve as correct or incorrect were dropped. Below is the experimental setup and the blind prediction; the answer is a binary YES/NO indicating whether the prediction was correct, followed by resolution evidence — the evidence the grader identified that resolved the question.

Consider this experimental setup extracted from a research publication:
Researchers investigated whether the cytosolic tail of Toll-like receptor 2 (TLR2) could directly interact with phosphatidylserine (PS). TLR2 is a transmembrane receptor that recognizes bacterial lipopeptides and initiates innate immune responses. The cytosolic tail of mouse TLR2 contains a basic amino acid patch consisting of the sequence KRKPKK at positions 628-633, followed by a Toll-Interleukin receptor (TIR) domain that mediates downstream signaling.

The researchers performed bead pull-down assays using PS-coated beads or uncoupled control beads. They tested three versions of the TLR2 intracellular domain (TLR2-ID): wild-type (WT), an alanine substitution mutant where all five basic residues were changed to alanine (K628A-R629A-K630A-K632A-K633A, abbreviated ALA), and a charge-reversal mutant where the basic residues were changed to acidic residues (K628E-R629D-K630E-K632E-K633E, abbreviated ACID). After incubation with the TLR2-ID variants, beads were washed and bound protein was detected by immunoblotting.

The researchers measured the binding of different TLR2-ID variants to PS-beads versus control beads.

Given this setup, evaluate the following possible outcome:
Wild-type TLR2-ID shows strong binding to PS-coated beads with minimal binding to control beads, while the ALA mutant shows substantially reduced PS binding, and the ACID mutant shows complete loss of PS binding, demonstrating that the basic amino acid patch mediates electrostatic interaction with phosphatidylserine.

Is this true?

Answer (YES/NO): NO